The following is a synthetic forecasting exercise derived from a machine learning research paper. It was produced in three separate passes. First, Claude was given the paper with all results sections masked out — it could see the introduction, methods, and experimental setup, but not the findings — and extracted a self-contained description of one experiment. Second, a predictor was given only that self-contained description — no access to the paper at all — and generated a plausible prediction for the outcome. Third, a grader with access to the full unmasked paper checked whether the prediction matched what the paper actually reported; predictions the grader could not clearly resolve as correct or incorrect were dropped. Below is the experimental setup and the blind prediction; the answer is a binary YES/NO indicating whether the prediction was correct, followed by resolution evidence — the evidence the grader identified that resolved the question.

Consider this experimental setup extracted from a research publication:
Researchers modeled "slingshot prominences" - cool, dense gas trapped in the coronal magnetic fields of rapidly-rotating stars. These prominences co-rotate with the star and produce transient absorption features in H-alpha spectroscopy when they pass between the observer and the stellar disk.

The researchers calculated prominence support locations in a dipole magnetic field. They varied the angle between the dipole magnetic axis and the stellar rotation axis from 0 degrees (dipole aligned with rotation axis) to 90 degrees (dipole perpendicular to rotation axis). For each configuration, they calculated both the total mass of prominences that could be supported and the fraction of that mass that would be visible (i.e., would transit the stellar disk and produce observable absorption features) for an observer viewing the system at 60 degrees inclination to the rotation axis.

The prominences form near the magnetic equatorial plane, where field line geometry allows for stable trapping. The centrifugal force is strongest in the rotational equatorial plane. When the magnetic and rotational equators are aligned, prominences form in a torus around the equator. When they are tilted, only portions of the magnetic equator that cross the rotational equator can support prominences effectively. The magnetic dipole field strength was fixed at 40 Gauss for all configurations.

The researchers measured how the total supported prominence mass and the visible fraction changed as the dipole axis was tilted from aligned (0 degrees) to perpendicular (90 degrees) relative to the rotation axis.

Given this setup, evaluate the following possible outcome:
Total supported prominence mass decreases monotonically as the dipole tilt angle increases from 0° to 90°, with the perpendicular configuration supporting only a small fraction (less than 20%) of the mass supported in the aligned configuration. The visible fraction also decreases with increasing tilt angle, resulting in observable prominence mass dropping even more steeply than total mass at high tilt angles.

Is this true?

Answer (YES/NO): NO